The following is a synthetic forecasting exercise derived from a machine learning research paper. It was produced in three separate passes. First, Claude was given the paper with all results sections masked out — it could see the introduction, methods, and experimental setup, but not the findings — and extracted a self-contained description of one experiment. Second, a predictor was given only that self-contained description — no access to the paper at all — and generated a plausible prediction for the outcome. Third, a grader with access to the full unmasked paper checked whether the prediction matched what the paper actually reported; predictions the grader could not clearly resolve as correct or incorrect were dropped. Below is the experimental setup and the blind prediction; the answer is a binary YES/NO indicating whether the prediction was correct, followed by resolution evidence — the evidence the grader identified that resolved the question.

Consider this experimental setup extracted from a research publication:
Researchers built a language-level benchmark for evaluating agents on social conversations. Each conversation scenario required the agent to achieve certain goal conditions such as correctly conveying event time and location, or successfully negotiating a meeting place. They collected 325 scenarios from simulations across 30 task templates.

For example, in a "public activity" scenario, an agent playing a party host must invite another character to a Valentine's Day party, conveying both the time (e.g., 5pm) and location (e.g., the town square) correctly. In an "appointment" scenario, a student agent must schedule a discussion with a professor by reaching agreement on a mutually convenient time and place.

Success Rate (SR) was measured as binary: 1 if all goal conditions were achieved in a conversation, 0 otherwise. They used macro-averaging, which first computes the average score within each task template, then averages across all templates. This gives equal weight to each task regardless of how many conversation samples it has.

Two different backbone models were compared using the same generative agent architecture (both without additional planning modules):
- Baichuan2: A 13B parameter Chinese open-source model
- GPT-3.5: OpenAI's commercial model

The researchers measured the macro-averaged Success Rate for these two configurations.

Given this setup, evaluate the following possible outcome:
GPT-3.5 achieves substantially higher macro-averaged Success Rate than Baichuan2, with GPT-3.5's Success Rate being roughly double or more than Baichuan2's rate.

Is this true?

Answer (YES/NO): NO